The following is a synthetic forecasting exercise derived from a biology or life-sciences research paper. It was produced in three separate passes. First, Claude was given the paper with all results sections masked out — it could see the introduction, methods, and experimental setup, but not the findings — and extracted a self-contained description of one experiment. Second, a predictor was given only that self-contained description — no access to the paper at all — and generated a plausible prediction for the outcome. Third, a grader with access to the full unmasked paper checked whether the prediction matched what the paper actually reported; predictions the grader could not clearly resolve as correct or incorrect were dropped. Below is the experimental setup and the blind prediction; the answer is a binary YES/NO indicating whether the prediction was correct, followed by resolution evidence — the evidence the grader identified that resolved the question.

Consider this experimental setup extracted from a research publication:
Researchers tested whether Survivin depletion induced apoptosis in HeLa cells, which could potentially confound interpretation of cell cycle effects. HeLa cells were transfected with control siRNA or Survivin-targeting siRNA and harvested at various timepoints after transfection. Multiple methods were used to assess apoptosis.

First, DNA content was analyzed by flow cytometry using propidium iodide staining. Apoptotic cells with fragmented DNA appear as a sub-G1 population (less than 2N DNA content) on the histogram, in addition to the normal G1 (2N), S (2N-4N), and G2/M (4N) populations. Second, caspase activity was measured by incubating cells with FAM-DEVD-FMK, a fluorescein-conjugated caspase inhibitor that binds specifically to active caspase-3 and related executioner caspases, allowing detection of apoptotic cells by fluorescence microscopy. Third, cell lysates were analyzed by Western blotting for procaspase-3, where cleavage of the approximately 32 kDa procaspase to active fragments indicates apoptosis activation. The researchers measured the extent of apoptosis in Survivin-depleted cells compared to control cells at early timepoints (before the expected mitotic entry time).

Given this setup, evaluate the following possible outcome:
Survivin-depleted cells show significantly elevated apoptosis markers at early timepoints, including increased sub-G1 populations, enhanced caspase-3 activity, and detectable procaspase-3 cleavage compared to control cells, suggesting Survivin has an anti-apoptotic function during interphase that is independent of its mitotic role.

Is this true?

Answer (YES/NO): NO